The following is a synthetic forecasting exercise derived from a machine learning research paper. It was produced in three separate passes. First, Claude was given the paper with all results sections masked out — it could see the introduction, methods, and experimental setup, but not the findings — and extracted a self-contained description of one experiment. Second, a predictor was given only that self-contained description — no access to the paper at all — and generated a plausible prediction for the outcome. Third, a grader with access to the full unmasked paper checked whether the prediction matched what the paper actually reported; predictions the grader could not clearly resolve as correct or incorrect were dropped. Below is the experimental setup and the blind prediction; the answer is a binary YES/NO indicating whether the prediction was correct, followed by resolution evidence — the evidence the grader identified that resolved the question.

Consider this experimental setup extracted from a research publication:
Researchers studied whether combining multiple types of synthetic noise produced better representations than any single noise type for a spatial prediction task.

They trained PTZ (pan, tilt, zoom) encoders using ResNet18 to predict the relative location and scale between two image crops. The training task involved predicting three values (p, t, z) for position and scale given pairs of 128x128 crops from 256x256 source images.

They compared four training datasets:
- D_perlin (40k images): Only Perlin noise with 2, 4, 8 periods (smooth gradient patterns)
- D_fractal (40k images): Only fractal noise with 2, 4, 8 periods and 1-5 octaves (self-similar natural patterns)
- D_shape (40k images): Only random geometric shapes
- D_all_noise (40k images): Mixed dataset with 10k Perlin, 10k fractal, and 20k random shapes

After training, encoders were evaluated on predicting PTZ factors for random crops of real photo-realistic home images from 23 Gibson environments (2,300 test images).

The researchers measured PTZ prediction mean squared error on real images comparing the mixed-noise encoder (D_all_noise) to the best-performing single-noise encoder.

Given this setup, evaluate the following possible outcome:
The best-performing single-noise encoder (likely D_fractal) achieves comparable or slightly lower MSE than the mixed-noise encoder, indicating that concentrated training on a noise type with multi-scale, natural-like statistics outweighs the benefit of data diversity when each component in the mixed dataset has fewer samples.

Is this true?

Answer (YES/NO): NO